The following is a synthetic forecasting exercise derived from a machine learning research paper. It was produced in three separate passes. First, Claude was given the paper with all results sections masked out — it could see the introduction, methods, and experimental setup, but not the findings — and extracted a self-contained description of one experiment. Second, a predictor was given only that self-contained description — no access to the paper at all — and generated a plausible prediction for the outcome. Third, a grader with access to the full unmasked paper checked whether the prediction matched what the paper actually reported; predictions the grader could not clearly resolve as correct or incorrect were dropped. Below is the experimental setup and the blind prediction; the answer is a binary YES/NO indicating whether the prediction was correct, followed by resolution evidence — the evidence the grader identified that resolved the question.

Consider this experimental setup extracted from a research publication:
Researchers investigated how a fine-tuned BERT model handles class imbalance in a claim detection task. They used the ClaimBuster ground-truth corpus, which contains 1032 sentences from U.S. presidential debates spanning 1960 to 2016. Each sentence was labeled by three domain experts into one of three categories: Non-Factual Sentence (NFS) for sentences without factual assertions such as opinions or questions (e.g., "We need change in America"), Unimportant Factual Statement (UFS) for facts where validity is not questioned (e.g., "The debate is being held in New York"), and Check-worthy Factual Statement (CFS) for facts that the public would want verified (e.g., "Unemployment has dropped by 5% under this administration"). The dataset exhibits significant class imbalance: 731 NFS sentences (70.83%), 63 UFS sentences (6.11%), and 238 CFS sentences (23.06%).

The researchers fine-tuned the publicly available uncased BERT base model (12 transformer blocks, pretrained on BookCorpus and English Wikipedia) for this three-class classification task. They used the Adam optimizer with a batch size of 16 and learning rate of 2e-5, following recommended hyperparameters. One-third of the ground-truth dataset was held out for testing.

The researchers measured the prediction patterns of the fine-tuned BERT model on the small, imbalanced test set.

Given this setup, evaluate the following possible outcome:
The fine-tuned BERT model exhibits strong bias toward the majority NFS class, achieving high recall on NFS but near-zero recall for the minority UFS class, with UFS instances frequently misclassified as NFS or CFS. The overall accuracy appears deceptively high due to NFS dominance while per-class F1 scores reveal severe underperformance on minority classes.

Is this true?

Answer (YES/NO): YES